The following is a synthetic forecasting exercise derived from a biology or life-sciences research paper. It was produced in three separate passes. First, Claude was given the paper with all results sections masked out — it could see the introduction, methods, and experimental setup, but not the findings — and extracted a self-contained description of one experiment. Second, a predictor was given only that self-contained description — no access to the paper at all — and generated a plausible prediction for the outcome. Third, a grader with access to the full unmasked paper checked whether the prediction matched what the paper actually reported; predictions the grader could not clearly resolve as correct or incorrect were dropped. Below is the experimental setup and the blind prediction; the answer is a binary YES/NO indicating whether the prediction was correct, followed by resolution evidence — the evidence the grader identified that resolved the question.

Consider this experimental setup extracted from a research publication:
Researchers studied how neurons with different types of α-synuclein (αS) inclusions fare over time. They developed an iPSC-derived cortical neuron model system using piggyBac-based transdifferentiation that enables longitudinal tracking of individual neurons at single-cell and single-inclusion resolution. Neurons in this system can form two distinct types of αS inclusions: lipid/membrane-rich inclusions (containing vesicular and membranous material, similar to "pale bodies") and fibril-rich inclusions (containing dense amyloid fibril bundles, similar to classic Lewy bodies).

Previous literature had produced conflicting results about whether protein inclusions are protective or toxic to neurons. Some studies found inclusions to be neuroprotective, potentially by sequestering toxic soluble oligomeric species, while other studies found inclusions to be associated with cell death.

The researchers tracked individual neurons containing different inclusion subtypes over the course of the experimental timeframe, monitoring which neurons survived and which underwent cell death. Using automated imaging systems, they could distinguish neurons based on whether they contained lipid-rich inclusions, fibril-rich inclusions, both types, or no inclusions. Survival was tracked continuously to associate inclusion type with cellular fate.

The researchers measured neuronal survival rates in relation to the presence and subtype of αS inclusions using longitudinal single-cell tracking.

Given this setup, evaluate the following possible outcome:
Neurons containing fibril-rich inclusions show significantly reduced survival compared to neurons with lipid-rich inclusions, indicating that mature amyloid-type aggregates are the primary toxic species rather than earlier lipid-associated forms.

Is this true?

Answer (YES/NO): NO